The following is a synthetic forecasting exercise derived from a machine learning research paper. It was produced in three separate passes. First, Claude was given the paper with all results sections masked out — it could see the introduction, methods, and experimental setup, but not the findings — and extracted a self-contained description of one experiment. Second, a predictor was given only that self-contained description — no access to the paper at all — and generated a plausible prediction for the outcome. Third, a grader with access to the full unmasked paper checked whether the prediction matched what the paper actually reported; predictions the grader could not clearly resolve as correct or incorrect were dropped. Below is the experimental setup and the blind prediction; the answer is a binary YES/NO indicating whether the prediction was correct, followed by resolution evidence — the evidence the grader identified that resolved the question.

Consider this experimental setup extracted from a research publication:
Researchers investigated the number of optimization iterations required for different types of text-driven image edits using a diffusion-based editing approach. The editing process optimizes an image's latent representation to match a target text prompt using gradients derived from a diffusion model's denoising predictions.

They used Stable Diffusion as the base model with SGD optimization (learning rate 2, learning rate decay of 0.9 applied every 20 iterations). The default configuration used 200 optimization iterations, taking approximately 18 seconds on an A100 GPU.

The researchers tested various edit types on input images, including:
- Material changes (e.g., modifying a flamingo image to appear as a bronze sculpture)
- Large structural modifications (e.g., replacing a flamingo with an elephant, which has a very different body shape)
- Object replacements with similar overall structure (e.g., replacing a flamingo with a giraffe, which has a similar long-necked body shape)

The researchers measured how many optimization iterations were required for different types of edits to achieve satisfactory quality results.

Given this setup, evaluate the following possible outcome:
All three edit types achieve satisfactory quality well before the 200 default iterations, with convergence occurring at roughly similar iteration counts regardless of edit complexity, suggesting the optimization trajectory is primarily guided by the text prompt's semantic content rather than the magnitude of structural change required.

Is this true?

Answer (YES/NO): NO